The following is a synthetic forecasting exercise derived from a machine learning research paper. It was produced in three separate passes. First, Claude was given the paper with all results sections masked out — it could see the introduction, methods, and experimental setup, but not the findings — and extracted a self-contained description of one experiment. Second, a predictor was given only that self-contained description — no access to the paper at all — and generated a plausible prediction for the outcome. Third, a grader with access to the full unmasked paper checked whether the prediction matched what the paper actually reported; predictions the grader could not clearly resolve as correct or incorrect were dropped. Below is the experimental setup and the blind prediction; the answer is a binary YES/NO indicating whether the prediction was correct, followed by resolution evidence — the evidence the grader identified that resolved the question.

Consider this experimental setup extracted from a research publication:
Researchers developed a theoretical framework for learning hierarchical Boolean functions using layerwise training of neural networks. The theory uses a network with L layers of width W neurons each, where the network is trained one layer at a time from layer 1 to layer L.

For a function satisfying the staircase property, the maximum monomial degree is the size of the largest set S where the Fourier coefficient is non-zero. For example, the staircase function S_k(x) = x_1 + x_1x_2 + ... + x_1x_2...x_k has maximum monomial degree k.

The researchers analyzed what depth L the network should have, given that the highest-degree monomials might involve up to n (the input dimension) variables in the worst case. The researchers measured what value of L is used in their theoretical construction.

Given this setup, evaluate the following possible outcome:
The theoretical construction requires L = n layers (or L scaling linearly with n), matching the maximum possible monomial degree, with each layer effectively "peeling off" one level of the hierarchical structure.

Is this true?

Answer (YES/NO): YES